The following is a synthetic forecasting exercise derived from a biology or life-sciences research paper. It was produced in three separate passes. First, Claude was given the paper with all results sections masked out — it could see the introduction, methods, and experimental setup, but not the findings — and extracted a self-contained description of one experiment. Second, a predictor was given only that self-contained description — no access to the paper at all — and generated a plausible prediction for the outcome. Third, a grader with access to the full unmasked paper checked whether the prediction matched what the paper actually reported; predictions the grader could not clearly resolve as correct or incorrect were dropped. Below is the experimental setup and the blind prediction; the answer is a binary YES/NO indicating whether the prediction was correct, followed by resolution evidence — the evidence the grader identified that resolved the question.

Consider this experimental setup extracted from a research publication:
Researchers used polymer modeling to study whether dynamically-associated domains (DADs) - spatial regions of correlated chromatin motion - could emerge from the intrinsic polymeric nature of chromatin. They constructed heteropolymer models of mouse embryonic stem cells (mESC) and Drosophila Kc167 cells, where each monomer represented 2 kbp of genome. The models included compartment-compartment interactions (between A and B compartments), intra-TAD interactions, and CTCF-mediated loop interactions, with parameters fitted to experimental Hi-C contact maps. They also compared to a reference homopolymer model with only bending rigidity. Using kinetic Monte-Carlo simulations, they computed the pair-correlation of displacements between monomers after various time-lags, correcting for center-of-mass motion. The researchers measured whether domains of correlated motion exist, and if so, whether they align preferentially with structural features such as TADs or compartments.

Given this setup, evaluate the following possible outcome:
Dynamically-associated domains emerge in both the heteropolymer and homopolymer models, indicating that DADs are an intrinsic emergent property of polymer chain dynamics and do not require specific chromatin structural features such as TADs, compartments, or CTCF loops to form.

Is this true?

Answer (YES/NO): YES